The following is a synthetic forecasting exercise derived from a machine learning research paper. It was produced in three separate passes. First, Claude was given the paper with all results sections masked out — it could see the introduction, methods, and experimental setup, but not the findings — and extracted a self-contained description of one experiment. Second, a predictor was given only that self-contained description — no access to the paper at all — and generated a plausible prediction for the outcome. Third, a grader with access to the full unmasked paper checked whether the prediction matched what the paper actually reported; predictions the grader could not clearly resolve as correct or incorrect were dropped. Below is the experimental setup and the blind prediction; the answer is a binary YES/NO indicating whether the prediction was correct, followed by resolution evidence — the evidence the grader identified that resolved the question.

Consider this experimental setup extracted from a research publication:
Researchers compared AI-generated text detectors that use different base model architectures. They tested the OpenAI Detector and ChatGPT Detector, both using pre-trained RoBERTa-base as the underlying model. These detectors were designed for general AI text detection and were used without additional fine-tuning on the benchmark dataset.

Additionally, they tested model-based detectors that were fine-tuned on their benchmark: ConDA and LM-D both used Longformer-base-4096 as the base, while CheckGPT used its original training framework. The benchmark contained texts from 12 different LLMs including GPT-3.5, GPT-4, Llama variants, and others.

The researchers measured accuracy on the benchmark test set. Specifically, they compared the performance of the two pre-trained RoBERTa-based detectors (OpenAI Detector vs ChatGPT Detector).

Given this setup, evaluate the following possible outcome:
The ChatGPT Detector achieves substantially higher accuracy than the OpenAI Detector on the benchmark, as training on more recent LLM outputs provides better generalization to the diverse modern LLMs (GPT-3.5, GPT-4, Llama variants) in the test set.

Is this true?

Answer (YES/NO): NO